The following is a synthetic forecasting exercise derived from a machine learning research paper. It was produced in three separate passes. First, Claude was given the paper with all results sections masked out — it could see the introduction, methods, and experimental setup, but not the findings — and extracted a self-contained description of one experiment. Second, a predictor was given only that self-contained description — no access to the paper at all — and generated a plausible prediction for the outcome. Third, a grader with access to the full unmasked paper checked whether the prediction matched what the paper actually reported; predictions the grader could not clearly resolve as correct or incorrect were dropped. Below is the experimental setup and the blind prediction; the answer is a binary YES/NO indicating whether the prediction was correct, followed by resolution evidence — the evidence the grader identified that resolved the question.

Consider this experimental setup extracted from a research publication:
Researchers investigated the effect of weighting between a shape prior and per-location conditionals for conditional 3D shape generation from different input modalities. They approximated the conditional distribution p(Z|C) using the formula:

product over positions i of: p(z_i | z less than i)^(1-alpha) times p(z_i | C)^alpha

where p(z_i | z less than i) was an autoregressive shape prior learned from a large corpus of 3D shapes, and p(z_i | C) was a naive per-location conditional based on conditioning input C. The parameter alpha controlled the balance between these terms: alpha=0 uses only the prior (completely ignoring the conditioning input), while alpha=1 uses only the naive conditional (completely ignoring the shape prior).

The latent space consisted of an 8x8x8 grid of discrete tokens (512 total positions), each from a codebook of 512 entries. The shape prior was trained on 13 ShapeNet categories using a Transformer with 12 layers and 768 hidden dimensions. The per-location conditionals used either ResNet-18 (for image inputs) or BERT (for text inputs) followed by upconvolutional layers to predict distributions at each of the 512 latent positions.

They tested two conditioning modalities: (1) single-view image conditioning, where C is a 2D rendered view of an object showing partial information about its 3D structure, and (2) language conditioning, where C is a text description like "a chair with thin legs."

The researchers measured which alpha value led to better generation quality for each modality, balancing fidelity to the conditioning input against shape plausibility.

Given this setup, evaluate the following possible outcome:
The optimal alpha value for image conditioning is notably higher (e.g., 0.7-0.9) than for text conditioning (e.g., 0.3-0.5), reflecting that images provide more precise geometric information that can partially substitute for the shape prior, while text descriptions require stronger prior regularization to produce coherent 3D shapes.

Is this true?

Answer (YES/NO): YES